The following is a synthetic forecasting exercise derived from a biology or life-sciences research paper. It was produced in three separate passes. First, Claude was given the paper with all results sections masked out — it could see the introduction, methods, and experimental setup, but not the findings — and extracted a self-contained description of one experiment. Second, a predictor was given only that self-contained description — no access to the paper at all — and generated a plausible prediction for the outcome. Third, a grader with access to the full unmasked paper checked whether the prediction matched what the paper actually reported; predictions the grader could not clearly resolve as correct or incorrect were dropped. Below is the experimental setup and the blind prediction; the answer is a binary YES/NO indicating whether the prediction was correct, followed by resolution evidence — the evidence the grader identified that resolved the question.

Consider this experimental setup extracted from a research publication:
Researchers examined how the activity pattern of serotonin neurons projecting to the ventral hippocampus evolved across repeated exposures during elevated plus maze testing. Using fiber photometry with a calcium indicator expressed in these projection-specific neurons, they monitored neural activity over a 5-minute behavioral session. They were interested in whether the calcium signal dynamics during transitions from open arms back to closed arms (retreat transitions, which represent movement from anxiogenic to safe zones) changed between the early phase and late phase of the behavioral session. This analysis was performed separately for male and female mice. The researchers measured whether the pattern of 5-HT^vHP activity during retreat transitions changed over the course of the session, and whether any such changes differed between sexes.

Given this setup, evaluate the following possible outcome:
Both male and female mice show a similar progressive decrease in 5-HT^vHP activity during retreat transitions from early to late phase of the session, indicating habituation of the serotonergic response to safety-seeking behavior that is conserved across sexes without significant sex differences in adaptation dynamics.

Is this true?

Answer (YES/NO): NO